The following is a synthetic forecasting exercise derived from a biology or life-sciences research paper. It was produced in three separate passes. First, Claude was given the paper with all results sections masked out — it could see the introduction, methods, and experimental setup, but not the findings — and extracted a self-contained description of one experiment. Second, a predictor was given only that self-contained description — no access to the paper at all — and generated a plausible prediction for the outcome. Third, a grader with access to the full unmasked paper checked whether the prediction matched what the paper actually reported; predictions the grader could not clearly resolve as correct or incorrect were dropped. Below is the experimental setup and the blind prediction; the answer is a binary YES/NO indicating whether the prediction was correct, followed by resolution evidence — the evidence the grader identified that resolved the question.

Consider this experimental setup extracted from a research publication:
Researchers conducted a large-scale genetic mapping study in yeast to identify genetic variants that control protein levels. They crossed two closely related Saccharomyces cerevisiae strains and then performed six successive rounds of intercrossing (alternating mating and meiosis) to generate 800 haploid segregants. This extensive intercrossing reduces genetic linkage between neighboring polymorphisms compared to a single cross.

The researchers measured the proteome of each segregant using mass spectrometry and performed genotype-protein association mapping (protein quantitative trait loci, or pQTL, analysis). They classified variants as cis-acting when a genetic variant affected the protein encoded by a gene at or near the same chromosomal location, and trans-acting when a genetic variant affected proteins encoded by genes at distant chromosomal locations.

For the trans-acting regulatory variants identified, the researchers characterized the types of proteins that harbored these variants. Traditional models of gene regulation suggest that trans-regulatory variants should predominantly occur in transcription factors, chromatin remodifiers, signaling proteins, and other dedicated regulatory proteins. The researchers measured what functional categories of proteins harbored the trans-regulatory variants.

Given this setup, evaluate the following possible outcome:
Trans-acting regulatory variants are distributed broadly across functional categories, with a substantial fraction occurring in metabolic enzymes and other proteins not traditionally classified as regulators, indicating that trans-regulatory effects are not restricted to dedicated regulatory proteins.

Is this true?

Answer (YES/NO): YES